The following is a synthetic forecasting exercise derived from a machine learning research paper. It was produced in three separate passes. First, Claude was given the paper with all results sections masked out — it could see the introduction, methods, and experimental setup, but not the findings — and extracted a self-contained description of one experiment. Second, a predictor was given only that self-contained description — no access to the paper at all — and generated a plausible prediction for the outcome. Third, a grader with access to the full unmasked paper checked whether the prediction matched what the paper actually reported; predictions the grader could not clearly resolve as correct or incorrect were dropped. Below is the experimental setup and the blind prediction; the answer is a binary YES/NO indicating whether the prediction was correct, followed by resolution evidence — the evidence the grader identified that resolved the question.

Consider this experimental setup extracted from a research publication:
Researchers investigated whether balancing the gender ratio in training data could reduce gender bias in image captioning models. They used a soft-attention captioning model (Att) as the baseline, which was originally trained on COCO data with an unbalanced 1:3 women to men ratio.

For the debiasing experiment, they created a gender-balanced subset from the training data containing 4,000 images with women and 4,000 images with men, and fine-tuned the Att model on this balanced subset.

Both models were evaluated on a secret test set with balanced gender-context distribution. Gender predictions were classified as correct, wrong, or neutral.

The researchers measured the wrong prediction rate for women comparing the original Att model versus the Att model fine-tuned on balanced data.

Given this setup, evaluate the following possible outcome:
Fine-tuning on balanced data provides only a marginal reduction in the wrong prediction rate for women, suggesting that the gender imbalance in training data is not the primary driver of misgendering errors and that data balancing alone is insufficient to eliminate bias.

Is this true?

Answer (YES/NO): YES